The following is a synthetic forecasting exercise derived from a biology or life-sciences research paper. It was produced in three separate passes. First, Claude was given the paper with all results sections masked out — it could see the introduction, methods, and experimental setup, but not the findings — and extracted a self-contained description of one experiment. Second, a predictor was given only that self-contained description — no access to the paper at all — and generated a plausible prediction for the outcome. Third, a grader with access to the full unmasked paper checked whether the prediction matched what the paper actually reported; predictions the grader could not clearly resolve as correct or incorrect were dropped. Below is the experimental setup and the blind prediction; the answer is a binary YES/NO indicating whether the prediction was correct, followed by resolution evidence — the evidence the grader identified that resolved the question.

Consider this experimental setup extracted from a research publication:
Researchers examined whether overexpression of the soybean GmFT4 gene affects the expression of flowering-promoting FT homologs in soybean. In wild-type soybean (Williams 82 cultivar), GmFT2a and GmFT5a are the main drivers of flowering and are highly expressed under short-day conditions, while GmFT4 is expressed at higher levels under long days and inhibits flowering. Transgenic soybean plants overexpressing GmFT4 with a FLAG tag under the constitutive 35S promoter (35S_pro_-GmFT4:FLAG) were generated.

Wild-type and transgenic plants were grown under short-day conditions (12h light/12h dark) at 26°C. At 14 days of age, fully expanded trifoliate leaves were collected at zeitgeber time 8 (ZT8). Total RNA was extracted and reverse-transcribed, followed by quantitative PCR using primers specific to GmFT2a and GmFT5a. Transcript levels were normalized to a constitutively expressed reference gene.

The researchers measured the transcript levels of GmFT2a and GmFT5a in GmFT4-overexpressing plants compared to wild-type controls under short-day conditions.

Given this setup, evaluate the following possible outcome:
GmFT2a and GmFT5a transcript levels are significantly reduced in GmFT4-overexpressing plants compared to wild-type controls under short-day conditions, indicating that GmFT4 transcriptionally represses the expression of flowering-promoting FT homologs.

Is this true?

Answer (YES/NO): YES